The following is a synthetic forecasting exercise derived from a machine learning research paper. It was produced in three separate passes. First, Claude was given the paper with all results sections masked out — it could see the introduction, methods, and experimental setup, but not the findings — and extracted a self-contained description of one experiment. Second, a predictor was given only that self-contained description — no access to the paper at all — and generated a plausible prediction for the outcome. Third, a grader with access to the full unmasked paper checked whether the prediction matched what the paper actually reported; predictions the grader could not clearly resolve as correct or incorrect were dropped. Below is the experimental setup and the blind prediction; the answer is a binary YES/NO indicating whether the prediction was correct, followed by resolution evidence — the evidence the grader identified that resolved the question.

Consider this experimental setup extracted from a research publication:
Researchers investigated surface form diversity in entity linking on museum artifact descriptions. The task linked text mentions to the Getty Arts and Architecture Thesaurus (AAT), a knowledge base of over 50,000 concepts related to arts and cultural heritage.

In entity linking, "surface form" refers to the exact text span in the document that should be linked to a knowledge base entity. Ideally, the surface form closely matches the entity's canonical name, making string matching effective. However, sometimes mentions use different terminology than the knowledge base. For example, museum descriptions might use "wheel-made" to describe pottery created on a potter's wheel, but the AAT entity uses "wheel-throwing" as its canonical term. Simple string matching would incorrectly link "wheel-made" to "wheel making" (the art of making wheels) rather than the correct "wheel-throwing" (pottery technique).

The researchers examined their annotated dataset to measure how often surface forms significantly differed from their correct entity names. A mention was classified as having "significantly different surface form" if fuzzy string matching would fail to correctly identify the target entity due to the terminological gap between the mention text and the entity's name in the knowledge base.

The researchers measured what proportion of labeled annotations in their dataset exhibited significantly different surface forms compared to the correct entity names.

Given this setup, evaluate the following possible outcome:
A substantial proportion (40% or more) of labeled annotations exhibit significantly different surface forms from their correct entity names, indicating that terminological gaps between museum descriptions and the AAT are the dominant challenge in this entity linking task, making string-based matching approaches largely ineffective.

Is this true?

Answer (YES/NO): NO